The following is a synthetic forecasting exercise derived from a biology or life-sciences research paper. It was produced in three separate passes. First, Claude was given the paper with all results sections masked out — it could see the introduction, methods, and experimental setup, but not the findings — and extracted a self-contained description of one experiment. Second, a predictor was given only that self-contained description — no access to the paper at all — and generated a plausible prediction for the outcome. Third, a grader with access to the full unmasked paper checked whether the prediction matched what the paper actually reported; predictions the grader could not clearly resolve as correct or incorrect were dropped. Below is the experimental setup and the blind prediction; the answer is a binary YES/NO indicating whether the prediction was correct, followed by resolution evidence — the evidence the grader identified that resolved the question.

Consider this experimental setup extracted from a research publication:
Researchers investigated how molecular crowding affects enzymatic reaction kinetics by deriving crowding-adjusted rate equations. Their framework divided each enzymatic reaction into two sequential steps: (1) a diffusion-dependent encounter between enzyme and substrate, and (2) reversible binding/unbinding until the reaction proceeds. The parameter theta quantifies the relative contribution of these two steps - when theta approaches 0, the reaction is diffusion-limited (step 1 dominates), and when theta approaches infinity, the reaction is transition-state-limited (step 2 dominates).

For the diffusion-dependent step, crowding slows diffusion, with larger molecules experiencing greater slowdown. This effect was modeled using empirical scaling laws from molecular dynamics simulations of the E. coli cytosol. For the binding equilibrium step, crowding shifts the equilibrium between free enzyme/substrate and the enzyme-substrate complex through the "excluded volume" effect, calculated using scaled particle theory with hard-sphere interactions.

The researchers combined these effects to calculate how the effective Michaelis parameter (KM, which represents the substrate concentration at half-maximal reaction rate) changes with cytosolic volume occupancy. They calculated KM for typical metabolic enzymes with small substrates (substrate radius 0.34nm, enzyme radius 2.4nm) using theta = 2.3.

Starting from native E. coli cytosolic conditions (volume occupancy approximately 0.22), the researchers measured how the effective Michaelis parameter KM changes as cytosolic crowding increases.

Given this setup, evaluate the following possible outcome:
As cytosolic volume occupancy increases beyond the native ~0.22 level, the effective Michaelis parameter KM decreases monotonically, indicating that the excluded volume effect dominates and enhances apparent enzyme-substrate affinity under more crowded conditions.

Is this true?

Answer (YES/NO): NO